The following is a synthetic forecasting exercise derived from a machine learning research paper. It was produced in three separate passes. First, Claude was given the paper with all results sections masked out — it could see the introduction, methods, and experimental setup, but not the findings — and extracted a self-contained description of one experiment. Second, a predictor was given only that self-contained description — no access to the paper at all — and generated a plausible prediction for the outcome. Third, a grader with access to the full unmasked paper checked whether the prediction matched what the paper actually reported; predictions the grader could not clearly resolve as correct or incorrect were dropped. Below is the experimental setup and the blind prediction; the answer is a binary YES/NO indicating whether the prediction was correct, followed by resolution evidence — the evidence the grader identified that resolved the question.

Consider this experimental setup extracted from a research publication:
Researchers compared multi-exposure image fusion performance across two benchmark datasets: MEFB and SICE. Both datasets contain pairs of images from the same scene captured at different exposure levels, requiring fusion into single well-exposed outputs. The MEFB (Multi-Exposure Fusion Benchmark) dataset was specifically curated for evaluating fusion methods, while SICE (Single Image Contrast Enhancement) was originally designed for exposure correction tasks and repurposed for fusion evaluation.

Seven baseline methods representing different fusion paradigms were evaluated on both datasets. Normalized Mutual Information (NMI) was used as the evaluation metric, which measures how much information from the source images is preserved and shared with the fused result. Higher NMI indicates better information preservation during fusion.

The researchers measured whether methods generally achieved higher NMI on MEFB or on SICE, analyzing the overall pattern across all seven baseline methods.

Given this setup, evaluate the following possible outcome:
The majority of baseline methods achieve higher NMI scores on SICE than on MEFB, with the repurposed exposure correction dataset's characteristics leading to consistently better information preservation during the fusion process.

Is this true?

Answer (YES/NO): NO